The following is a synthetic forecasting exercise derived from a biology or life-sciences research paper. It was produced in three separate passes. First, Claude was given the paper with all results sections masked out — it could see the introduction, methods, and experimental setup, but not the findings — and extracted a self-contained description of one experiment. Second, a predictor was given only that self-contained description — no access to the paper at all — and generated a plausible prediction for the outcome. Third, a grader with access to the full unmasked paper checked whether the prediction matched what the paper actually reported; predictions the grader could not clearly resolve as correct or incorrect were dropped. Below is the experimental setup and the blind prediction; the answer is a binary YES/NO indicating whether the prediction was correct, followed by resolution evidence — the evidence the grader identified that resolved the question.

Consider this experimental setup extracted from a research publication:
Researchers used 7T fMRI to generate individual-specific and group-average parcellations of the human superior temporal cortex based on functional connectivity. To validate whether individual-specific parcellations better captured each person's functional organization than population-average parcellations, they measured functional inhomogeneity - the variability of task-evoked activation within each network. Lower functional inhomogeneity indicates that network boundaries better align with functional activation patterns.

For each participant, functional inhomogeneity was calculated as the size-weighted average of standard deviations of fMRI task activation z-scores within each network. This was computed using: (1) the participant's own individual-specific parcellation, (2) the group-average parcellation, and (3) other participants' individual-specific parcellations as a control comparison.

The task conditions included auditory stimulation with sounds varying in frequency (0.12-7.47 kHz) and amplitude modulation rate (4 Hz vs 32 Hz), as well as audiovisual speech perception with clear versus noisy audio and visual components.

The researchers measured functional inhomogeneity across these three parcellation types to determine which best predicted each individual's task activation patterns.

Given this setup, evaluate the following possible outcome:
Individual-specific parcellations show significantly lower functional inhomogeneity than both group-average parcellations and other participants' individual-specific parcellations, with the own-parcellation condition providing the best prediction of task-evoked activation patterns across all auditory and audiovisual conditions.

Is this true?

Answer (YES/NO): NO